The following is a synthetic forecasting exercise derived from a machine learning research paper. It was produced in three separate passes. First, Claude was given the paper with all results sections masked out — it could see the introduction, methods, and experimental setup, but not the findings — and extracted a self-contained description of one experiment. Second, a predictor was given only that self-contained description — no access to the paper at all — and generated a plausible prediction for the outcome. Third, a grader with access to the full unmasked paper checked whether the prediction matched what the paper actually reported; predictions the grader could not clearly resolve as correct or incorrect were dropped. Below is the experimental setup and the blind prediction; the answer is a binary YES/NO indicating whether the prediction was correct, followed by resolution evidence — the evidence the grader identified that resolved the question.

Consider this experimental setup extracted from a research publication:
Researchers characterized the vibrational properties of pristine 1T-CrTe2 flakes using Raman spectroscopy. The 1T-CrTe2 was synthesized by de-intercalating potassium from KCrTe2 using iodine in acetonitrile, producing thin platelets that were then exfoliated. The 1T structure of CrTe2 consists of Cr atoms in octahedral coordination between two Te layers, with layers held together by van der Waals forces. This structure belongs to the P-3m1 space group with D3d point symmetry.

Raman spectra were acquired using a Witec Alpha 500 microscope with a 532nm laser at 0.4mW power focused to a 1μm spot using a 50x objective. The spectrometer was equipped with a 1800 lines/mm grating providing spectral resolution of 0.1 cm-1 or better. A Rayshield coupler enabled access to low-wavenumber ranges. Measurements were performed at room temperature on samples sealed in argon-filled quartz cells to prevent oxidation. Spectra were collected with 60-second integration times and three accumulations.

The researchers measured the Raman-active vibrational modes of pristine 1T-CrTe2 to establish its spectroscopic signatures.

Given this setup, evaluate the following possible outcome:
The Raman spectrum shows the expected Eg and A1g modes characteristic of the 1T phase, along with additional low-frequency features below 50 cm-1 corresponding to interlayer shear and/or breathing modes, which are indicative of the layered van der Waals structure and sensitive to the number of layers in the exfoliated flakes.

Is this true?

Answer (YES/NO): NO